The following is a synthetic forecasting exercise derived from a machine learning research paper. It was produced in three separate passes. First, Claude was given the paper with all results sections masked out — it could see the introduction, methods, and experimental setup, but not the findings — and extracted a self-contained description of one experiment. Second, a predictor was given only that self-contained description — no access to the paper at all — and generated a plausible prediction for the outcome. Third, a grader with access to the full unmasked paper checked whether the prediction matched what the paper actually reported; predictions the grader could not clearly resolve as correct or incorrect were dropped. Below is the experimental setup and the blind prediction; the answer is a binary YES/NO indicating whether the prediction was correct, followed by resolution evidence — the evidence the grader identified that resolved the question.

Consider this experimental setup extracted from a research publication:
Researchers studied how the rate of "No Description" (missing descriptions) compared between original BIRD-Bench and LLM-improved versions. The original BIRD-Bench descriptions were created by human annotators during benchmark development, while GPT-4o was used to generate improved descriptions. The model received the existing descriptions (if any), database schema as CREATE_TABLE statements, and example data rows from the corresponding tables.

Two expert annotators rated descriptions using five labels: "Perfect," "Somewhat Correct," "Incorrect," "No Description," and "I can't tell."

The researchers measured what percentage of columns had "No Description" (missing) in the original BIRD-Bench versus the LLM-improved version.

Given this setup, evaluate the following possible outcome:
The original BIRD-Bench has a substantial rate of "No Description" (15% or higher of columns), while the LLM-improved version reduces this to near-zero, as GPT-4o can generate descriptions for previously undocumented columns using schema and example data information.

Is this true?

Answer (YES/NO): NO